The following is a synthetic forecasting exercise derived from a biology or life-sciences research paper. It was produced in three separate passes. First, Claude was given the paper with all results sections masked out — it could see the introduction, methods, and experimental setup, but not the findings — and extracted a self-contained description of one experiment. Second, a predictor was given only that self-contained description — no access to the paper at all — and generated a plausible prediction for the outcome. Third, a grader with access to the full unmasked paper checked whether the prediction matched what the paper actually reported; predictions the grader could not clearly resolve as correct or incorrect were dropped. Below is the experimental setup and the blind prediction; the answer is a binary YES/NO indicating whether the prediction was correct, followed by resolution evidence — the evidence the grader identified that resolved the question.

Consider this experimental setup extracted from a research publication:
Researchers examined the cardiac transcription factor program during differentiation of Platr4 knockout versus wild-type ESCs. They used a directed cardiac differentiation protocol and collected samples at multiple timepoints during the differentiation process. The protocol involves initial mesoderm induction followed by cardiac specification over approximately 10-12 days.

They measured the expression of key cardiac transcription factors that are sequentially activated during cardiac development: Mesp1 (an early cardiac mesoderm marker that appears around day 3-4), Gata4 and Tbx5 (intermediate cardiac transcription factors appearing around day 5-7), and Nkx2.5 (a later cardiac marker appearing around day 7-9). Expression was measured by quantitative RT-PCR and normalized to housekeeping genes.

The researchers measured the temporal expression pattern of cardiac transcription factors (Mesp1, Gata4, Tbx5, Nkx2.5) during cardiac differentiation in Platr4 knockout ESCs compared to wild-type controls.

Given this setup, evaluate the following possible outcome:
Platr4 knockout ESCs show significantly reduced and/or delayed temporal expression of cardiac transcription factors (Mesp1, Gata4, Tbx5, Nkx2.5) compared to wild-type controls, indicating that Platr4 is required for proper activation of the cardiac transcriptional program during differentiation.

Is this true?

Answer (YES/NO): YES